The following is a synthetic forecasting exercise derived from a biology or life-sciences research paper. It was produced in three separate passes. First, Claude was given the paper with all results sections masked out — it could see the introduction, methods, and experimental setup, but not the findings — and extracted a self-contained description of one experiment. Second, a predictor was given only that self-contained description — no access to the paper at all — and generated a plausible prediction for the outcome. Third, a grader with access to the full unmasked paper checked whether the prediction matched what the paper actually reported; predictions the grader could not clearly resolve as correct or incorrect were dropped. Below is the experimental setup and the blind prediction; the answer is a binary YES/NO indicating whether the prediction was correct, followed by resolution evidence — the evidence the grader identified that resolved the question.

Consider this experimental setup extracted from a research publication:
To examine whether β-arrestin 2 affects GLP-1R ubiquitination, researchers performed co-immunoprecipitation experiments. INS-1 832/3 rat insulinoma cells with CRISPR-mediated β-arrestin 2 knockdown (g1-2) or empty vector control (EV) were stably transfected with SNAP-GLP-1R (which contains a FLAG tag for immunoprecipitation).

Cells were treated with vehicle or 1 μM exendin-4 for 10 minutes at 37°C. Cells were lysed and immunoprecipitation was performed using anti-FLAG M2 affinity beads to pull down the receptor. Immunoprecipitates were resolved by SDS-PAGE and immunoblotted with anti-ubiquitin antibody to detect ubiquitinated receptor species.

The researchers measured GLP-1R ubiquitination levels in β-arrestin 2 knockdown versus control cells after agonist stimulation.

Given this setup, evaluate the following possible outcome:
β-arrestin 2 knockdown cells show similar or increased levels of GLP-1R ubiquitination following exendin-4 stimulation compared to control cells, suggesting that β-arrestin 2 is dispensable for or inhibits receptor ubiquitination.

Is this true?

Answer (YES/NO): NO